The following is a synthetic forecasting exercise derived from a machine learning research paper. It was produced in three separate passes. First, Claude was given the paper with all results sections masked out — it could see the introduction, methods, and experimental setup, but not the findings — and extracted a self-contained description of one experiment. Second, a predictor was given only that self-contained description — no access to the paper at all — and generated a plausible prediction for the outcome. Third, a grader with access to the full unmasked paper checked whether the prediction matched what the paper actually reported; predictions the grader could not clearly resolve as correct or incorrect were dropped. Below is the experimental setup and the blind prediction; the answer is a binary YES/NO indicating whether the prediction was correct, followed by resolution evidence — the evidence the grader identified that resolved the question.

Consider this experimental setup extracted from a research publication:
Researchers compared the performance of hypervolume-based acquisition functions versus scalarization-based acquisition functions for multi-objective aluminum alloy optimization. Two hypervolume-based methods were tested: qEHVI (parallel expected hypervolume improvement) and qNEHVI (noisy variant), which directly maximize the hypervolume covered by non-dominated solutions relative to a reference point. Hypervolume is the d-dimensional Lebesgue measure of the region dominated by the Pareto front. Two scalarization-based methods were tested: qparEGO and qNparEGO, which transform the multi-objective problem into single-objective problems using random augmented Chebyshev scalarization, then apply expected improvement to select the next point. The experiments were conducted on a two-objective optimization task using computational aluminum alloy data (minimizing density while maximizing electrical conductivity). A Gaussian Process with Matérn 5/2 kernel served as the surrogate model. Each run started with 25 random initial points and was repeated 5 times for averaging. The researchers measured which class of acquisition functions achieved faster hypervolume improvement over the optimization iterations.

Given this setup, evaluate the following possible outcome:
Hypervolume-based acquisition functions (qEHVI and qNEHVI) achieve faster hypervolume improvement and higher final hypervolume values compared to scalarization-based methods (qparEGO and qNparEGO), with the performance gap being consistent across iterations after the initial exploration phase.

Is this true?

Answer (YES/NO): NO